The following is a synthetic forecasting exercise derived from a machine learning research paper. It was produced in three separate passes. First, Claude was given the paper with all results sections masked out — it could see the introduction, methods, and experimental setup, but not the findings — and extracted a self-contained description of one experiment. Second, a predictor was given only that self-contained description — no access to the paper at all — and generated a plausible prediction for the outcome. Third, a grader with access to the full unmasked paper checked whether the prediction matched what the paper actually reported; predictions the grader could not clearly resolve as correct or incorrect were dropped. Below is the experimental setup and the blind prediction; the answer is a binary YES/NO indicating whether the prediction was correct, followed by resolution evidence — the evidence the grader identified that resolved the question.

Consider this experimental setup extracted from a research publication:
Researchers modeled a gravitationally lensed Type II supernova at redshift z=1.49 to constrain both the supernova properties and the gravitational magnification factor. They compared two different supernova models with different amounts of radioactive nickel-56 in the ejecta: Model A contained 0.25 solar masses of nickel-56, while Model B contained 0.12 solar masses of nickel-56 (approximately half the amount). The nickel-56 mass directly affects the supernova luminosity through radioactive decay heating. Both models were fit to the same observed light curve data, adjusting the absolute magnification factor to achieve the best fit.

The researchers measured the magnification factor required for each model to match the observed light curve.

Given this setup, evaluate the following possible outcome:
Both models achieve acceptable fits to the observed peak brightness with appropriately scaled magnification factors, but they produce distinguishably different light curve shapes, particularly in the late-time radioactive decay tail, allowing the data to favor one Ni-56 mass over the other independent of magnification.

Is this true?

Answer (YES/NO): NO